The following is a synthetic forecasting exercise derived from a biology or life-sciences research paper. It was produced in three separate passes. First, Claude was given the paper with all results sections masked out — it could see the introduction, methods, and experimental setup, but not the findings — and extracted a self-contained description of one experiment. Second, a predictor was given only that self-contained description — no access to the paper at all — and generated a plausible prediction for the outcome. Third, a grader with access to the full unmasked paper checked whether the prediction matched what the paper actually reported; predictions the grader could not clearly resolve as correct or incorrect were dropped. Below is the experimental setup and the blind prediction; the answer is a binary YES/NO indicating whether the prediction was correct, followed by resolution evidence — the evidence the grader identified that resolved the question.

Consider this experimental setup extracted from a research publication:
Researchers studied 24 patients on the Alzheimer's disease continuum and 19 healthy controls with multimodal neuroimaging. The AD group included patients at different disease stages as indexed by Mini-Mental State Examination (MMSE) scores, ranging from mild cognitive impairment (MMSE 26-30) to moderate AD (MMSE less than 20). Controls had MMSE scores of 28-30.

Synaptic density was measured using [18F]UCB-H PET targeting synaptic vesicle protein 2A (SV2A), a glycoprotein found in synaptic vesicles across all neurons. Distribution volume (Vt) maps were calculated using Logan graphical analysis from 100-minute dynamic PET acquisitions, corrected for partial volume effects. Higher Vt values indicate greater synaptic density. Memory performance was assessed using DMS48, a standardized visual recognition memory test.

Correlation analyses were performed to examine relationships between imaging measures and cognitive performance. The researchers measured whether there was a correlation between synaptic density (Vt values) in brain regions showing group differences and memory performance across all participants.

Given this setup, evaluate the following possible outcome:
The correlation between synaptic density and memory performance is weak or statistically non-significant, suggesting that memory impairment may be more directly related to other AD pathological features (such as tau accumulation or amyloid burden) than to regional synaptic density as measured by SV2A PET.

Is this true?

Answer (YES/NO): YES